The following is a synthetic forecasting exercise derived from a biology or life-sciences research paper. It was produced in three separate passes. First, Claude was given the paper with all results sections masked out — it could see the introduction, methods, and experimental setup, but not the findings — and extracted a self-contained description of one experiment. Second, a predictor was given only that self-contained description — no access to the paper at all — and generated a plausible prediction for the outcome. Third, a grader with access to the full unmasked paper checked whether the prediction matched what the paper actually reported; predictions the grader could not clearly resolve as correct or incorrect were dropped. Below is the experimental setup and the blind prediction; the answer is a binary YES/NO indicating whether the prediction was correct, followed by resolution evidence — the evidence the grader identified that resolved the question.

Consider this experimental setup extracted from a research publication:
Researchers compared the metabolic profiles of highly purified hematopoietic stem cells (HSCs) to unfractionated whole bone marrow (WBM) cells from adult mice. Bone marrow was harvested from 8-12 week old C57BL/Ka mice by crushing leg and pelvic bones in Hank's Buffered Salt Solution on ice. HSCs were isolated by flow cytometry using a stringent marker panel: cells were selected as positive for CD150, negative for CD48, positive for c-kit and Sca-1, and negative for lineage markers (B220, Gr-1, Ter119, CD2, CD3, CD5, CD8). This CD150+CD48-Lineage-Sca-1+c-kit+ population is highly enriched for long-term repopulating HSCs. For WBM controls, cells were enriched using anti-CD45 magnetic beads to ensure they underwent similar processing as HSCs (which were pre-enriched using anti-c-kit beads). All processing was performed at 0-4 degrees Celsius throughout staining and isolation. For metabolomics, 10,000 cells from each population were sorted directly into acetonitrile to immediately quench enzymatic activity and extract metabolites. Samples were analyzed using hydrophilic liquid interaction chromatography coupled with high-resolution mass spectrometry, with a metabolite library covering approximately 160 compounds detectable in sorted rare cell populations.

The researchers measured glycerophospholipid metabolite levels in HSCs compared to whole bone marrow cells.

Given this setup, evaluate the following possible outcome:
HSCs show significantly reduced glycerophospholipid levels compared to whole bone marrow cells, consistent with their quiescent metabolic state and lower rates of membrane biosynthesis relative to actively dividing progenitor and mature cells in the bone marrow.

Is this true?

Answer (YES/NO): NO